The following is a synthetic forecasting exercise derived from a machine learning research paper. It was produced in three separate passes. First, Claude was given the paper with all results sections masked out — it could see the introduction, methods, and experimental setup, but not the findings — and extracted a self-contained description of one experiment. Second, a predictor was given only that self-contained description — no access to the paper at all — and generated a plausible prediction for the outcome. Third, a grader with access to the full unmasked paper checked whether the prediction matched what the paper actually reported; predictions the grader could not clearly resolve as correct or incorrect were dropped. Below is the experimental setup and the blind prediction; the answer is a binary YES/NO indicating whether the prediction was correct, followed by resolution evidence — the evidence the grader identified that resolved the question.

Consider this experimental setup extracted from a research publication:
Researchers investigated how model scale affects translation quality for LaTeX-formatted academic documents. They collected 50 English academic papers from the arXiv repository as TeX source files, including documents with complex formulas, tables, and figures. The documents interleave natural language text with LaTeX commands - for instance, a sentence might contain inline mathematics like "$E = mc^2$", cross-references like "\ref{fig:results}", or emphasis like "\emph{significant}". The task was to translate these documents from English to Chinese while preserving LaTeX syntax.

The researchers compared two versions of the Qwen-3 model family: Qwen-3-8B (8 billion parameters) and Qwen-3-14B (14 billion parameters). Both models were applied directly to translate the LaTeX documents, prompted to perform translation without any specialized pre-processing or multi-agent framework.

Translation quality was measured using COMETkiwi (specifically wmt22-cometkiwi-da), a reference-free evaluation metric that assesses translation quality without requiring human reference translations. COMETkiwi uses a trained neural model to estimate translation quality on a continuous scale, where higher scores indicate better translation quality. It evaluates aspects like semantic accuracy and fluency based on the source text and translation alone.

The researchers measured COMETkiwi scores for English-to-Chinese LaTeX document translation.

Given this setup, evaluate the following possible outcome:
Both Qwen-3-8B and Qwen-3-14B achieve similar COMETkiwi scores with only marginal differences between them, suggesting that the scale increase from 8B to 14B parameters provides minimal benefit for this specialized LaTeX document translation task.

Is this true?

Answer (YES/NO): NO